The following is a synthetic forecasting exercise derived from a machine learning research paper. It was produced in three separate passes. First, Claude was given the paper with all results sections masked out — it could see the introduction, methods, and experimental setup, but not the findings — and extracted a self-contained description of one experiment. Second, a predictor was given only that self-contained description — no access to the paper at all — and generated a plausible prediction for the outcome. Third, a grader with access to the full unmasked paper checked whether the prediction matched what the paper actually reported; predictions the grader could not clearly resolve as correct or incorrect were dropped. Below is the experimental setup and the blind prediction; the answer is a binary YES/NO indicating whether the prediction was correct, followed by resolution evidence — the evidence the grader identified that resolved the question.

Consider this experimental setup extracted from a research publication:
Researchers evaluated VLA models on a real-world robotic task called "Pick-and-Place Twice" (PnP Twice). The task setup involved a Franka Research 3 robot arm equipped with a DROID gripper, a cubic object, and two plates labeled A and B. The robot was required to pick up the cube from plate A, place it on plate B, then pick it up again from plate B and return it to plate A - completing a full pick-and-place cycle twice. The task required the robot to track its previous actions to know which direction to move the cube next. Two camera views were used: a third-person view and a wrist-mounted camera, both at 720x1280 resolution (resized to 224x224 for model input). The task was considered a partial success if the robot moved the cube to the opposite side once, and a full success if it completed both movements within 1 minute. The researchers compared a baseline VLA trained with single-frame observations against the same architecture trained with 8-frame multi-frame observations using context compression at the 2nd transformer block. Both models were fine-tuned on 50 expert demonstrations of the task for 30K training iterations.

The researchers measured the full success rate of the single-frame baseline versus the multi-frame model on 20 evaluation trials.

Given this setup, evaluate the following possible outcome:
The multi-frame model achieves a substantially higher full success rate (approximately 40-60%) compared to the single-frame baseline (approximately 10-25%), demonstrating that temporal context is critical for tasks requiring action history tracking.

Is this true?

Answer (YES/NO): NO